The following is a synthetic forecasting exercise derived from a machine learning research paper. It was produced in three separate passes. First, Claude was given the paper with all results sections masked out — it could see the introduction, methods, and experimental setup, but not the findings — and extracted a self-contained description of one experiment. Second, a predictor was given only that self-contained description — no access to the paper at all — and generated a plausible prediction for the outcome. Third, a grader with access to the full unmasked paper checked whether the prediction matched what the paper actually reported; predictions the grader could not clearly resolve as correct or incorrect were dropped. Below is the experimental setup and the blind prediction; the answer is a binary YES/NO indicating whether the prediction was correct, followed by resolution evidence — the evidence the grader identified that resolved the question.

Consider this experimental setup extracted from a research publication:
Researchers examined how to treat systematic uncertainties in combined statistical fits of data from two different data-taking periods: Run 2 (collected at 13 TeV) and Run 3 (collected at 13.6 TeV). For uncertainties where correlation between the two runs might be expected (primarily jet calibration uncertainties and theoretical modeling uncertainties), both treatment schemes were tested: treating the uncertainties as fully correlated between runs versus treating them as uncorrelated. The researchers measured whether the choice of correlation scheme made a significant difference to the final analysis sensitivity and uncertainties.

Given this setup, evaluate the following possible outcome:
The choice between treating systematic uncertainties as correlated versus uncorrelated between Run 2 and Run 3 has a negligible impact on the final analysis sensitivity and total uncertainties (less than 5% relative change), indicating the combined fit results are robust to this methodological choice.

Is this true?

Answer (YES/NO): YES